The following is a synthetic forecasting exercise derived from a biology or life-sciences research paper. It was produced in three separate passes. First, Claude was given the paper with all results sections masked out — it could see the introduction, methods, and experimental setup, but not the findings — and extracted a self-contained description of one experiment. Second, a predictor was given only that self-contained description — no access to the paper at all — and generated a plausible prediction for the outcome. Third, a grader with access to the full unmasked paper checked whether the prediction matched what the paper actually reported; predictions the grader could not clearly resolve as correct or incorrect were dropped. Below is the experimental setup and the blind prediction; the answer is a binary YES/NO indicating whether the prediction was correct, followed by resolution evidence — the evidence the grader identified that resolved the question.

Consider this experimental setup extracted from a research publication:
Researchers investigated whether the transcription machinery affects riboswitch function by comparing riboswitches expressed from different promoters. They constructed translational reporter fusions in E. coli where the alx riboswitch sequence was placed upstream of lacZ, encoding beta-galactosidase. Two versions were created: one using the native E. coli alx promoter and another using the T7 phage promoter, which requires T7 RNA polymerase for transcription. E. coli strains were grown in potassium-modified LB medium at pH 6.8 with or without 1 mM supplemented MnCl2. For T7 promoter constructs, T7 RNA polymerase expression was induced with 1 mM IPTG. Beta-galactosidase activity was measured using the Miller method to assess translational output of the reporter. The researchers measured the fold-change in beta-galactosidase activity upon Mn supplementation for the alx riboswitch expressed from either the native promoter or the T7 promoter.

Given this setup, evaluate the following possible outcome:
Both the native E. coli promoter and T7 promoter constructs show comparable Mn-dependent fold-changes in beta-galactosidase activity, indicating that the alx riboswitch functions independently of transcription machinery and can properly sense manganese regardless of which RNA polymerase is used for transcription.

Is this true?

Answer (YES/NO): NO